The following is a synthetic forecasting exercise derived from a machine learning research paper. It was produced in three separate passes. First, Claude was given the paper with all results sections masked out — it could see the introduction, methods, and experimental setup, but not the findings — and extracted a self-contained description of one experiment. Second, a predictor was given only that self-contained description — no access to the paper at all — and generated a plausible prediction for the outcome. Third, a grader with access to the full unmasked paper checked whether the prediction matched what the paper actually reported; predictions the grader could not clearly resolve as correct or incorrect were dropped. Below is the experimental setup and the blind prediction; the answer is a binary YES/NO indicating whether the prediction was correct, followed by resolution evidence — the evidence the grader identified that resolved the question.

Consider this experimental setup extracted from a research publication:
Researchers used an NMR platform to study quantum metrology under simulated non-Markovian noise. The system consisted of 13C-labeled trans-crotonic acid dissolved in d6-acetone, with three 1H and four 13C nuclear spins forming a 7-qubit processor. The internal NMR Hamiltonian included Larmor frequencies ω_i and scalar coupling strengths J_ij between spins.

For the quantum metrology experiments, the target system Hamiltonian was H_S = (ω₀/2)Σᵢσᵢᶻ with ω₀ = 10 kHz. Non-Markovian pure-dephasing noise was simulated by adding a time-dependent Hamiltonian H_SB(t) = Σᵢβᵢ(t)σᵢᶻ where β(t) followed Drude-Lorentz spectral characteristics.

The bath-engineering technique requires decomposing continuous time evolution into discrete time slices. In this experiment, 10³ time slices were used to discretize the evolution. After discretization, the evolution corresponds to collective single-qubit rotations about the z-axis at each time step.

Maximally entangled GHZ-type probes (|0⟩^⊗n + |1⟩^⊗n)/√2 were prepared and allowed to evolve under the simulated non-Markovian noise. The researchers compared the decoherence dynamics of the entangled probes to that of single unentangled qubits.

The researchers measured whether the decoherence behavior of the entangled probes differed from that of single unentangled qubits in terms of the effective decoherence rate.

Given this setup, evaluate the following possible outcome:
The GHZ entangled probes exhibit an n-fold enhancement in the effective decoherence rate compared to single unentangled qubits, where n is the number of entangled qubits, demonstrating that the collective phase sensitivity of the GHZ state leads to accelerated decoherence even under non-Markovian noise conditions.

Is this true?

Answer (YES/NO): YES